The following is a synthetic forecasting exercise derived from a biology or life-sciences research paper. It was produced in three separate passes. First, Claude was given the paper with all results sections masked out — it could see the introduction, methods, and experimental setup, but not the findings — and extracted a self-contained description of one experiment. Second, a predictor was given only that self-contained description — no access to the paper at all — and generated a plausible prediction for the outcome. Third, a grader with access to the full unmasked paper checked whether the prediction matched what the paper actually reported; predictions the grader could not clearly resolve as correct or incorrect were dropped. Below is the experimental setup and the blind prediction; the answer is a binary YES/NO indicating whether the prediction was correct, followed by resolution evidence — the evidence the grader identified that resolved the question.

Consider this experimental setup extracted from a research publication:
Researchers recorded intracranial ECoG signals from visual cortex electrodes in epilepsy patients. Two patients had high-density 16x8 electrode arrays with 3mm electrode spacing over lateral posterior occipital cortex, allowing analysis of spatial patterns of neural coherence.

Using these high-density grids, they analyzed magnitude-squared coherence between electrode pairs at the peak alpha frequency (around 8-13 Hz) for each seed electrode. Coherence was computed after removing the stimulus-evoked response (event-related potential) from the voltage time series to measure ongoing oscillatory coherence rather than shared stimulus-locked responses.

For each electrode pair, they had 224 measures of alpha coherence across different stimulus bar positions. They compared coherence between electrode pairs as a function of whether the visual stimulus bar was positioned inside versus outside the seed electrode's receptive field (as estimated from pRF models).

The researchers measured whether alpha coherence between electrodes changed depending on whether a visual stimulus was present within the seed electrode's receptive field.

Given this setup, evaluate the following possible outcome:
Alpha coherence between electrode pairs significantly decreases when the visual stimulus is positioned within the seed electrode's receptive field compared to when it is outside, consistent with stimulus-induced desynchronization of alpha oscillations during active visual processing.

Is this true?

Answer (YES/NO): NO